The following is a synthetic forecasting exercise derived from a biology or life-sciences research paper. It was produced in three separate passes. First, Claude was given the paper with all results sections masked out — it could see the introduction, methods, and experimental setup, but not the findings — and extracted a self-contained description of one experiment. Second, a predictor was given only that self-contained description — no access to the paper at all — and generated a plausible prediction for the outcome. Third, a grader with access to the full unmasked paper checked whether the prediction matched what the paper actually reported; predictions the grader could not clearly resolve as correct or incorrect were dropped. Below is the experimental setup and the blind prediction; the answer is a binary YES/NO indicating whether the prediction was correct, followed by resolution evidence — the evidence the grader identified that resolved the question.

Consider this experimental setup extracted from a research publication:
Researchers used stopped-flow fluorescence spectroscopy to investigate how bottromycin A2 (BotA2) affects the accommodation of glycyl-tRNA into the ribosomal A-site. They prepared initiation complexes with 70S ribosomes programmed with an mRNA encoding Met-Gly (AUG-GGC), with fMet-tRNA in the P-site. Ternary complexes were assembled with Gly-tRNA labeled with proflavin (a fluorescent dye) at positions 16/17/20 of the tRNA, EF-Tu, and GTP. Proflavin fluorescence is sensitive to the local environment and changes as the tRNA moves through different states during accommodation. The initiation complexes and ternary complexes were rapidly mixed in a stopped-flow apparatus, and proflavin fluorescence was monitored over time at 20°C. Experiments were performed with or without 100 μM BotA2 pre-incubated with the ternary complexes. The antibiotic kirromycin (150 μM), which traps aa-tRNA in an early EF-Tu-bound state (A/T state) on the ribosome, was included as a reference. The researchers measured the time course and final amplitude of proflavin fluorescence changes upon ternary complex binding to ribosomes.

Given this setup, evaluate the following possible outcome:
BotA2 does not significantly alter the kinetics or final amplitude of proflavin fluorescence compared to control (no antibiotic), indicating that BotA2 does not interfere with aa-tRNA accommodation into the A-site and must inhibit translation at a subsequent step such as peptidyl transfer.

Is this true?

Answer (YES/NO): NO